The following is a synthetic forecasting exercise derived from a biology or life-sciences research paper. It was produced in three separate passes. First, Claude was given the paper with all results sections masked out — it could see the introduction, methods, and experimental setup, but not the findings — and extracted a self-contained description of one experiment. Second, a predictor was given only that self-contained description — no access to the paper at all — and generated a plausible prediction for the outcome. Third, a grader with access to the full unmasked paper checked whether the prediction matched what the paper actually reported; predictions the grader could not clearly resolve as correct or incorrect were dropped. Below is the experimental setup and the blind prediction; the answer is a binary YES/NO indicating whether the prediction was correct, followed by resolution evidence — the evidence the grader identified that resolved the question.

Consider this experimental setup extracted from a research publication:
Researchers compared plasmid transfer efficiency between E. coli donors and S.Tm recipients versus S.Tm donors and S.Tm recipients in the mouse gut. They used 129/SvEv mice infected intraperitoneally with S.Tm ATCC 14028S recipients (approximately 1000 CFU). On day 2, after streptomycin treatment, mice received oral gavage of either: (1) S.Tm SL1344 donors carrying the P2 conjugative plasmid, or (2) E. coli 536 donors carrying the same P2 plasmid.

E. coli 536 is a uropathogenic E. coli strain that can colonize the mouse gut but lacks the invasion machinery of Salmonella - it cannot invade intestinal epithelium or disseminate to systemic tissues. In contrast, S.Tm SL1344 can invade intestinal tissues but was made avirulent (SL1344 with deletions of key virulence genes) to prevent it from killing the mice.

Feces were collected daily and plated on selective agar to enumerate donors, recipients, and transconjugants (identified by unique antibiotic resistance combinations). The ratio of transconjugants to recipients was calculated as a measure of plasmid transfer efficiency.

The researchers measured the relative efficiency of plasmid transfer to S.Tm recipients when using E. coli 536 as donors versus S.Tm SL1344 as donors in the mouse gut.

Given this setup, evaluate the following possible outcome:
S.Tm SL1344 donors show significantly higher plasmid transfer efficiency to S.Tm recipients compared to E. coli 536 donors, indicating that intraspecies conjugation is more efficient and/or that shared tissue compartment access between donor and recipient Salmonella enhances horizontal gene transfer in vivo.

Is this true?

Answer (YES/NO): NO